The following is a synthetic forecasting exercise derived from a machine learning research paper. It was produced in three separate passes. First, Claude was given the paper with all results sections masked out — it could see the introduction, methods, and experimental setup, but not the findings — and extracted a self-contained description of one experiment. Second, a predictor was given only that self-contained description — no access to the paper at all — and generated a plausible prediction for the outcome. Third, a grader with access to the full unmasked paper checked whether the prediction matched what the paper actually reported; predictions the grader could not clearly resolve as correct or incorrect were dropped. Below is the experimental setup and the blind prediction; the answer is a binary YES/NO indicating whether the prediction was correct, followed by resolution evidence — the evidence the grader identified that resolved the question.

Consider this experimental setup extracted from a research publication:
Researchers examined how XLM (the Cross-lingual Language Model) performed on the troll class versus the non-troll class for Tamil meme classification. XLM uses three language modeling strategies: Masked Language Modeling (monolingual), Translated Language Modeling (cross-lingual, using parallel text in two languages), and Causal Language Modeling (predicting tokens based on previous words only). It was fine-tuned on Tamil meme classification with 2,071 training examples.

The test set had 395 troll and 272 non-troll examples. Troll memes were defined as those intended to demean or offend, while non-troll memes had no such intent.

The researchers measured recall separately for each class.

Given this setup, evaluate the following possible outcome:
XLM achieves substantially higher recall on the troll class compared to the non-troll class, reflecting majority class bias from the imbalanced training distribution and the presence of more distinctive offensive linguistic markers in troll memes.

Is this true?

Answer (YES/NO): YES